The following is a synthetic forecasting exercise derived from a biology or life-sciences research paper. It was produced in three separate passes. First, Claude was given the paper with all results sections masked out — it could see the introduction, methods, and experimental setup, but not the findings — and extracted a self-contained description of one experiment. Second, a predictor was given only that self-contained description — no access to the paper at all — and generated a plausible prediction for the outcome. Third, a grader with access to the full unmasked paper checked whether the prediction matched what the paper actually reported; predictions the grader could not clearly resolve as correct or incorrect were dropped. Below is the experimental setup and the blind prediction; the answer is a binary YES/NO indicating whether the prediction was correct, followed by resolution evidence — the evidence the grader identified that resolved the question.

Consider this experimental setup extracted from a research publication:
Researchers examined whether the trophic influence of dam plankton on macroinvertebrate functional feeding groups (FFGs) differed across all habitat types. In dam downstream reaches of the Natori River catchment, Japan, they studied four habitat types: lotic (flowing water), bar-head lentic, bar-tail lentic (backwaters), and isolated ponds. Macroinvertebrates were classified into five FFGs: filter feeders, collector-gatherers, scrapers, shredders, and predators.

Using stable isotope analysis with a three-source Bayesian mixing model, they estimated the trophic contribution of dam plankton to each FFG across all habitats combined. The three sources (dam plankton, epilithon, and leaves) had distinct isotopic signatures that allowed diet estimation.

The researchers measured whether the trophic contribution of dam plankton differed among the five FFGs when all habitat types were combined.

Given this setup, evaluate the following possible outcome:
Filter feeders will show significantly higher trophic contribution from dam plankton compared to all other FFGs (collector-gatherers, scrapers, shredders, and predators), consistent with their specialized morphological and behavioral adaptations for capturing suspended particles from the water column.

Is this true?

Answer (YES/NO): YES